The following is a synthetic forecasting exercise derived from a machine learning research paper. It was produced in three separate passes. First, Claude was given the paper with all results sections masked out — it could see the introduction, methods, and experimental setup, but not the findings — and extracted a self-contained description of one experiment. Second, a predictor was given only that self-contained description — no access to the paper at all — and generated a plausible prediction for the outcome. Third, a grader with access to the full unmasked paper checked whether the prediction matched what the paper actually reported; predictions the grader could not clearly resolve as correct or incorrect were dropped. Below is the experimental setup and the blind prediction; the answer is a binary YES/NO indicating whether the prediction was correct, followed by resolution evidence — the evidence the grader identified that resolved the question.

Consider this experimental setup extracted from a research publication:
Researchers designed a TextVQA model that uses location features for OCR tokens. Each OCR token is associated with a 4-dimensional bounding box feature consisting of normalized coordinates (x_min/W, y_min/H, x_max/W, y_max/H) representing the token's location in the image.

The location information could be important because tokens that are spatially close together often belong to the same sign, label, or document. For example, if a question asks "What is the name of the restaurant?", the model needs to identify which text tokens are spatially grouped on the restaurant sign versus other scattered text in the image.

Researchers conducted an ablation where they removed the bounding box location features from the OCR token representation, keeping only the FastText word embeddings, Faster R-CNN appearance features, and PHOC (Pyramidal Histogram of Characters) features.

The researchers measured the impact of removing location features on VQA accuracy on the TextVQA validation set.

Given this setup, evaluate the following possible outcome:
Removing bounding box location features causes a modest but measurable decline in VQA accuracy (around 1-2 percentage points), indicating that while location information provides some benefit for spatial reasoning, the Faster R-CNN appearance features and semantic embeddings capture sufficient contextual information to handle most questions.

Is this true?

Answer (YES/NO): YES